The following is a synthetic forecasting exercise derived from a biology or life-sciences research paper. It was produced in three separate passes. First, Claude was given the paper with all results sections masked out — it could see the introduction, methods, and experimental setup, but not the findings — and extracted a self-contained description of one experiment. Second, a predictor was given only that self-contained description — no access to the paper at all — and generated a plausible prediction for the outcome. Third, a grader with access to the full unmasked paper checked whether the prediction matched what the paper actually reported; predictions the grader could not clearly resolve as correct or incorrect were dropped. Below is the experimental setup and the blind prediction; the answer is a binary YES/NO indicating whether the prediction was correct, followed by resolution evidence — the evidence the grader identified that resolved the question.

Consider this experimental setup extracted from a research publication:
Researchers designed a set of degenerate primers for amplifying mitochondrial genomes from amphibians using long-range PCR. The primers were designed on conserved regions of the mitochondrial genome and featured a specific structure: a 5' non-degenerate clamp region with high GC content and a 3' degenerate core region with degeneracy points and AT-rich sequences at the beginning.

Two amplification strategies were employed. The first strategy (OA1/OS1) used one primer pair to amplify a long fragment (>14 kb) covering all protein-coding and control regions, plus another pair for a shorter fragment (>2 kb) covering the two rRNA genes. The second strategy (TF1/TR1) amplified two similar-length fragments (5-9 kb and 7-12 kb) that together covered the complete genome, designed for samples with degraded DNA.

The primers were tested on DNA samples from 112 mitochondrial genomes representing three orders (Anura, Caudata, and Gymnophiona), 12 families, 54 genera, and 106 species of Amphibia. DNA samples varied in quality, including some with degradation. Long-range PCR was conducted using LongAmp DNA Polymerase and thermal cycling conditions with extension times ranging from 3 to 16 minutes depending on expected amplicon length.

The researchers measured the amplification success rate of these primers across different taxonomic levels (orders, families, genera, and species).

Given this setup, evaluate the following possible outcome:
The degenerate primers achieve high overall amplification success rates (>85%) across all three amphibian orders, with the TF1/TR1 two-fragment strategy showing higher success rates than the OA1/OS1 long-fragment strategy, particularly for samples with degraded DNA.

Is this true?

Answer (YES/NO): NO